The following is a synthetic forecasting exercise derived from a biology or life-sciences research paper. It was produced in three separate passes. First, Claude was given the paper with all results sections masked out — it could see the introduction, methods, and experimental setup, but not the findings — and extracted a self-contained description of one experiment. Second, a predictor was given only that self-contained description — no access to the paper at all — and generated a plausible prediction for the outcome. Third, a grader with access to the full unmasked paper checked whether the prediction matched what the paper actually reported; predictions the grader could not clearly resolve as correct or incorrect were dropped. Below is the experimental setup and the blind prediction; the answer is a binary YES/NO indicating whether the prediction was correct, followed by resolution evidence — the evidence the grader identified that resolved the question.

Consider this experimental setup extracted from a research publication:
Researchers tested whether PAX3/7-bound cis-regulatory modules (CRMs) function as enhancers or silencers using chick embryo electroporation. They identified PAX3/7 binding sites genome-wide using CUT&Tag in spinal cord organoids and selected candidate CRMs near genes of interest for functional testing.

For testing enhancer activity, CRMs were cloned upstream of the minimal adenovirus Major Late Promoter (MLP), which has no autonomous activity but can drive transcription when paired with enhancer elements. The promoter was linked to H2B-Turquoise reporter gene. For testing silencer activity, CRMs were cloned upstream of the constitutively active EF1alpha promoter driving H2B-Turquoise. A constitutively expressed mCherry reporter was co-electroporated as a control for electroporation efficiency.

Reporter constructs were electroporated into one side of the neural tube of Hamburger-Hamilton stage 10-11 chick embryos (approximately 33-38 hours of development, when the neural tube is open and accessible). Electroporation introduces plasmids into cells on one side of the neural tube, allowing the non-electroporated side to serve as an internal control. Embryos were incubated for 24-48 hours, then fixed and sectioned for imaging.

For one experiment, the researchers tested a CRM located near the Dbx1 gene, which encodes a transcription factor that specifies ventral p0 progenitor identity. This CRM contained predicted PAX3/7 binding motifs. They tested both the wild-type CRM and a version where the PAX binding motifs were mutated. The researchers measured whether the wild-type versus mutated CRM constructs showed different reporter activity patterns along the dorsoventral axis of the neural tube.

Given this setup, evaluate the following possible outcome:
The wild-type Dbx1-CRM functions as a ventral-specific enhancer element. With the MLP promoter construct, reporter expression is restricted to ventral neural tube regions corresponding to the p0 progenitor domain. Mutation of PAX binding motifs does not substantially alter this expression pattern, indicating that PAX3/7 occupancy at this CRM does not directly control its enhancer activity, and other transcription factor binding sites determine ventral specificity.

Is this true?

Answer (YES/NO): NO